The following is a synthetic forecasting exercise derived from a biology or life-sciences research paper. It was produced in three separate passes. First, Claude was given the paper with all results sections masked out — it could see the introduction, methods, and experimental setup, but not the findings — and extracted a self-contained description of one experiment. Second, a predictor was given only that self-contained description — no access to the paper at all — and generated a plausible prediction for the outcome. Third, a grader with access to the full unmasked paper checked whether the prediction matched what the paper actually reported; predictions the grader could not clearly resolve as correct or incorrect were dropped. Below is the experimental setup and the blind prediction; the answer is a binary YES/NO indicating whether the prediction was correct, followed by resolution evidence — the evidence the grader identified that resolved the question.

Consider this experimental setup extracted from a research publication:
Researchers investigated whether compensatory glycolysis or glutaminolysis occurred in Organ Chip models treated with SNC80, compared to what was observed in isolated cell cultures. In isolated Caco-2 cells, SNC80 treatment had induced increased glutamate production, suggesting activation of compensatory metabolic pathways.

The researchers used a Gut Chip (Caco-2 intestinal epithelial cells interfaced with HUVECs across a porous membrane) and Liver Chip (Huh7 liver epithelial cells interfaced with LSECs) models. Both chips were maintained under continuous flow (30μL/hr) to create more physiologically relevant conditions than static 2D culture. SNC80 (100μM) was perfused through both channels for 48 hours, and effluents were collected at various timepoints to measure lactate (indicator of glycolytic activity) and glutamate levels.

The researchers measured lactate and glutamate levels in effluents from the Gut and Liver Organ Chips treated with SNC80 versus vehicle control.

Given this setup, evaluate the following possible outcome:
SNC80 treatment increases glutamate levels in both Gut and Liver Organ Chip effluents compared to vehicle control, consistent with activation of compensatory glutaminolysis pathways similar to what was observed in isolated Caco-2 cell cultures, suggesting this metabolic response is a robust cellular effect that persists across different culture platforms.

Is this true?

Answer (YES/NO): NO